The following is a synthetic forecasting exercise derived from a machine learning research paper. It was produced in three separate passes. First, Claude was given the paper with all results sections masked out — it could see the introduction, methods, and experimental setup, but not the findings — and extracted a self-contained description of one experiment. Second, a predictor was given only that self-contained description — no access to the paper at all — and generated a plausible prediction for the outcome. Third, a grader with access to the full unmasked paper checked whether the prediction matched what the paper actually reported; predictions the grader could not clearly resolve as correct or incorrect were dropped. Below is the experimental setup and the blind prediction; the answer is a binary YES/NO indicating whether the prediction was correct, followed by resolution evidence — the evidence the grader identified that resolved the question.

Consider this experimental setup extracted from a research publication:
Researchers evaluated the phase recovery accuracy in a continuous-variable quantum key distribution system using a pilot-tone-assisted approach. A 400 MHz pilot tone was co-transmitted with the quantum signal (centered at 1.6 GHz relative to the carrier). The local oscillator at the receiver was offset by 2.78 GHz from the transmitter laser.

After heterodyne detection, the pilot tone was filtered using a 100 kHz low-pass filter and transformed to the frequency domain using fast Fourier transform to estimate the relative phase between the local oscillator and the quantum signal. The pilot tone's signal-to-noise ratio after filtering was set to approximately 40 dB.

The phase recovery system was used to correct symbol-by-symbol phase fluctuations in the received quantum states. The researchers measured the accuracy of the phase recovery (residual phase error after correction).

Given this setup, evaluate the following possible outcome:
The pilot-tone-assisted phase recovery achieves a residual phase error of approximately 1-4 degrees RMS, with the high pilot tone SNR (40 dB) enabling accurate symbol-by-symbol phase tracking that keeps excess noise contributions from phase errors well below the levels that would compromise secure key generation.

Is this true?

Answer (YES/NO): NO